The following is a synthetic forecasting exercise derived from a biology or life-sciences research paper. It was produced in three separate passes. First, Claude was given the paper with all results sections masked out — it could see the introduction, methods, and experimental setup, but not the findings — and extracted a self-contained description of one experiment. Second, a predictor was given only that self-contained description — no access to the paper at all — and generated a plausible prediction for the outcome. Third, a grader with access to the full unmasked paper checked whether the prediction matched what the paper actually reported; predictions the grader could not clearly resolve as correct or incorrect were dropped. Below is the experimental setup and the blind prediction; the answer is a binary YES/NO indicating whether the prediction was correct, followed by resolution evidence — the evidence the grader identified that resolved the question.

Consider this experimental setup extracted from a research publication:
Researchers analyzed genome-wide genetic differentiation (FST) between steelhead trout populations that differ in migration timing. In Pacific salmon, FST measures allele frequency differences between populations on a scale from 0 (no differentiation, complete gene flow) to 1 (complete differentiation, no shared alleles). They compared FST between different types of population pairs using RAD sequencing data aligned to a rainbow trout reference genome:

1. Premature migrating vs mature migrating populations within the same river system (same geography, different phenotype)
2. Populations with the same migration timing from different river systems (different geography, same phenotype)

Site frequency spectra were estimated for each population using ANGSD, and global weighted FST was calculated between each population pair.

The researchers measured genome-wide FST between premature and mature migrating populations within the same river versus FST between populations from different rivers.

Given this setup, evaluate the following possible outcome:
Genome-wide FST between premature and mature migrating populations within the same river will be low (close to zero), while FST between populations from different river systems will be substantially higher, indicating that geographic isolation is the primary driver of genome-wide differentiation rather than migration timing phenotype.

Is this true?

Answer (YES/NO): YES